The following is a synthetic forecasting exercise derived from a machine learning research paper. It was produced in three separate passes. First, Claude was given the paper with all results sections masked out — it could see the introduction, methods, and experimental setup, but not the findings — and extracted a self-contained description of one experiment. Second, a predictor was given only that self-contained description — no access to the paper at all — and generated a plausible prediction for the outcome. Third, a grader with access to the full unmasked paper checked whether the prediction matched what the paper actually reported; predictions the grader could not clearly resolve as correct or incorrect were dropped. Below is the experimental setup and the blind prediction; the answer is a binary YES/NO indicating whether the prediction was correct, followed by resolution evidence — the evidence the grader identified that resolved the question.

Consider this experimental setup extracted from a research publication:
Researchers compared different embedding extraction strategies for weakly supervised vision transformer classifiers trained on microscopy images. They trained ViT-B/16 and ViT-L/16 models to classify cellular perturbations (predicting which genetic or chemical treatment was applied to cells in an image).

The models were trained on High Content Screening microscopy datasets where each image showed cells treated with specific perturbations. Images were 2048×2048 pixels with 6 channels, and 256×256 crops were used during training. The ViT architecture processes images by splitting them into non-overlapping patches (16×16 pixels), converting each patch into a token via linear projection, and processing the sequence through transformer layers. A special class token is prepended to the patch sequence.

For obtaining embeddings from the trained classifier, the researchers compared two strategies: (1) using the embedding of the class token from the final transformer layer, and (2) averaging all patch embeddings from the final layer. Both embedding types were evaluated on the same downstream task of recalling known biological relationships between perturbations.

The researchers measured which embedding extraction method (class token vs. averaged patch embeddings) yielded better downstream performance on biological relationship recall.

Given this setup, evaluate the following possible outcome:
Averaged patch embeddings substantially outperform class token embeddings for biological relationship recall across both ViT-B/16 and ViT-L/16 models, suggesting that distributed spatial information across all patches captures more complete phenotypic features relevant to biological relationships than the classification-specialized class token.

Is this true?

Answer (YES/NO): NO